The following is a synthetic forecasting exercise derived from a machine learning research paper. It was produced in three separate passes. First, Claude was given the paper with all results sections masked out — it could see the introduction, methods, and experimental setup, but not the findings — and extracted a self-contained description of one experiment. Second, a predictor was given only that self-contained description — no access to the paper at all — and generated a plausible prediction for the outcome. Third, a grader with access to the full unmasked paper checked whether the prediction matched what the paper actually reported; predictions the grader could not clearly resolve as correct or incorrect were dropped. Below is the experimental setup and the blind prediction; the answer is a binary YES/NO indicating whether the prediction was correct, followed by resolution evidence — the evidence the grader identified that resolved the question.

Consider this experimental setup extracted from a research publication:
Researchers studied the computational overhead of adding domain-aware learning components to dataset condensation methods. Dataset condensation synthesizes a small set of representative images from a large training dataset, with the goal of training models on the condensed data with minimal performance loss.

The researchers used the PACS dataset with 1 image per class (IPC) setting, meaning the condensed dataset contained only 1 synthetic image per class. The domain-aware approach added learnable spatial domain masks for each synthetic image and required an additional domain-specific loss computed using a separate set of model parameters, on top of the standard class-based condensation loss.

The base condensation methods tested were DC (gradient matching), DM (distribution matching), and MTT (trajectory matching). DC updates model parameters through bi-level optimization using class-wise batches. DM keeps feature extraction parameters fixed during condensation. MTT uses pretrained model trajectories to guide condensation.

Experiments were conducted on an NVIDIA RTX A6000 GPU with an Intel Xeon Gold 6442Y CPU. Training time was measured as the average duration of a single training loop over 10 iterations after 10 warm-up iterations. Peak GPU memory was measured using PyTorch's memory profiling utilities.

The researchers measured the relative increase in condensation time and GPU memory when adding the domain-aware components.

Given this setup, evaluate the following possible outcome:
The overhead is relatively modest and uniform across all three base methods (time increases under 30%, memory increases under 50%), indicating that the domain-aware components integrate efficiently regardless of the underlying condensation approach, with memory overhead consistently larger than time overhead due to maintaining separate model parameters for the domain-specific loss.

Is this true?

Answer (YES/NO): NO